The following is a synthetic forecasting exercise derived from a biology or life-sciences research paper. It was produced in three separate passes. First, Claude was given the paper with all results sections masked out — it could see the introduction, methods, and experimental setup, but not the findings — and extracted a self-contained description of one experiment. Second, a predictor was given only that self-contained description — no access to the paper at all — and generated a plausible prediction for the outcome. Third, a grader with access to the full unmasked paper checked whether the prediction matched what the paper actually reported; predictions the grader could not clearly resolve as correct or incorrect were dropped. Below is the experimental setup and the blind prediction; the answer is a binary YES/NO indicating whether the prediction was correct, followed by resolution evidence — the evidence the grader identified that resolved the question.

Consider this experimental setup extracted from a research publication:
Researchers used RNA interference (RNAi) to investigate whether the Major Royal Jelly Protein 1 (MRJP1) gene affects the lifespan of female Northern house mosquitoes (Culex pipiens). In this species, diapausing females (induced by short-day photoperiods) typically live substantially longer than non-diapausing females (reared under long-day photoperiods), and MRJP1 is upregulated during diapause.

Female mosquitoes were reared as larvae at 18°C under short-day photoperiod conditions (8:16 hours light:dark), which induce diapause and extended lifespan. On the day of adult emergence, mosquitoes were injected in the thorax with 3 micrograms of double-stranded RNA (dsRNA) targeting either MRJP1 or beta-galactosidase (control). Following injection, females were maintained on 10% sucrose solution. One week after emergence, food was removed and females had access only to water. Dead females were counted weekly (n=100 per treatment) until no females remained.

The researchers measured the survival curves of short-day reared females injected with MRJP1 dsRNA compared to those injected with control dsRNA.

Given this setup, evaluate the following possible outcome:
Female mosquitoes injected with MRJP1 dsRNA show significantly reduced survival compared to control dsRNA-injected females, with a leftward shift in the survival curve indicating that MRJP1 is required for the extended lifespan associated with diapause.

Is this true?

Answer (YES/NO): NO